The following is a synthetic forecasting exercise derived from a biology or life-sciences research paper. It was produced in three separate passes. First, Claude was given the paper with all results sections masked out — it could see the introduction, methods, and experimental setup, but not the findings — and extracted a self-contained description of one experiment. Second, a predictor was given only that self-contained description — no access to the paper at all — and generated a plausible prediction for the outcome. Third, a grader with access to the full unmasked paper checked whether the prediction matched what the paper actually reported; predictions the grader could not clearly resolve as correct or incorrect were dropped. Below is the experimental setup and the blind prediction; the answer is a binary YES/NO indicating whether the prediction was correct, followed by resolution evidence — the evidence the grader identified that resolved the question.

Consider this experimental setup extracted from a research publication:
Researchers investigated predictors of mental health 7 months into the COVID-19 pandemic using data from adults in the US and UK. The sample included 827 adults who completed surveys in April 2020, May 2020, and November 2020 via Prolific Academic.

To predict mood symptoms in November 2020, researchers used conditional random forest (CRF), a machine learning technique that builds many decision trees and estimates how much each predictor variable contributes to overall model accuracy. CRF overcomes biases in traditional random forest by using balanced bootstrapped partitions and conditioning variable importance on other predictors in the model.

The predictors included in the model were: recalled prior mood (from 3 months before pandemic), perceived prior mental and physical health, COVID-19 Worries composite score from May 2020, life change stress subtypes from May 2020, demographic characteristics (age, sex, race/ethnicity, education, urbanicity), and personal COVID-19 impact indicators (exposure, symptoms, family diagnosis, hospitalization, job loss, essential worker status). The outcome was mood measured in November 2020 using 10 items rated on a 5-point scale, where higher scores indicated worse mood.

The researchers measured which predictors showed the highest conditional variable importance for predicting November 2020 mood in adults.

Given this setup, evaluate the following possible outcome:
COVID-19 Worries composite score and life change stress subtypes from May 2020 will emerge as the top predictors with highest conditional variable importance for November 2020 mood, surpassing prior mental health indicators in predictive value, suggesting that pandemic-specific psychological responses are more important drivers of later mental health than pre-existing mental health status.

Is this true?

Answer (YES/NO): NO